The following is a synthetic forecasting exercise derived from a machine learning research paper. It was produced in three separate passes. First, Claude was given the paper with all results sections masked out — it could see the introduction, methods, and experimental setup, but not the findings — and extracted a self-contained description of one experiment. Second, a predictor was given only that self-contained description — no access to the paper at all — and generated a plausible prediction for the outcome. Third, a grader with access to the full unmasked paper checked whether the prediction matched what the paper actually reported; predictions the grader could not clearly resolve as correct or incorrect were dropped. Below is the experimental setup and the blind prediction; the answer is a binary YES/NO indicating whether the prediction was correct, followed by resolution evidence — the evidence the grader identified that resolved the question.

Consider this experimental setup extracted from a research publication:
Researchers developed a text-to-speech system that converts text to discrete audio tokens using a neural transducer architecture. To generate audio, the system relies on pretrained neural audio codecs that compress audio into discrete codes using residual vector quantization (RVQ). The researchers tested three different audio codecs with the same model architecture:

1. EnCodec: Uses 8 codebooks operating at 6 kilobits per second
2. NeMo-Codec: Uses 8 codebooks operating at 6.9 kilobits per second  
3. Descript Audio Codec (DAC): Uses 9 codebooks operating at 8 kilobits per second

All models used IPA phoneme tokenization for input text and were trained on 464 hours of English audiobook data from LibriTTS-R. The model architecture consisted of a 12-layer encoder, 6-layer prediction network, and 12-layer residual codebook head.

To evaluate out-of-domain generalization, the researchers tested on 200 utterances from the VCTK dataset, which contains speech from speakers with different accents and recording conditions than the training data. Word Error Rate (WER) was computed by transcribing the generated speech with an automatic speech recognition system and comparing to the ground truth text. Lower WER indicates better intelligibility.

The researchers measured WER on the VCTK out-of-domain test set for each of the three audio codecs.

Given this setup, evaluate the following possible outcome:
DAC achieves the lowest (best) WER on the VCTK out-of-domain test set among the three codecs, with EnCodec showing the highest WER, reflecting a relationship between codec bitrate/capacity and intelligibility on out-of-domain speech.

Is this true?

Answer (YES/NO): NO